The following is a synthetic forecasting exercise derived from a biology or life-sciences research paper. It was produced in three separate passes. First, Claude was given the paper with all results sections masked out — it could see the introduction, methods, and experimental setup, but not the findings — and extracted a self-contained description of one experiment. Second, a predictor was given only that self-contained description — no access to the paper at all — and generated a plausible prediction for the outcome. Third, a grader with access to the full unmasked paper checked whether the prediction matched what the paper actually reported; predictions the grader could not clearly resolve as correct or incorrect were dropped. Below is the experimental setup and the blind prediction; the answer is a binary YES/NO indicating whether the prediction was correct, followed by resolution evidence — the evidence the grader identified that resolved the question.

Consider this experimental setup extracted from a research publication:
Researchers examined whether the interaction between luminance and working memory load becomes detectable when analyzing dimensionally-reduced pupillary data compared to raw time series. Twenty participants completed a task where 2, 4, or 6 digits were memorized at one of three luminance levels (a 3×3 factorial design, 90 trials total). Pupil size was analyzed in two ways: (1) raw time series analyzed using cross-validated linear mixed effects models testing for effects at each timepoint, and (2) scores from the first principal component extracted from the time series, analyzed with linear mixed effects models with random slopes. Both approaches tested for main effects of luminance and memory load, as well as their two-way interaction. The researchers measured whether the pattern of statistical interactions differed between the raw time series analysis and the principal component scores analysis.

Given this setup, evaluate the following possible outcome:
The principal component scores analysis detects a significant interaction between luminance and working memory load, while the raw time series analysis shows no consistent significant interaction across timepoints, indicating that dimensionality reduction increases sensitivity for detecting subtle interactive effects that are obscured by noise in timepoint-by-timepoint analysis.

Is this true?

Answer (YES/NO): YES